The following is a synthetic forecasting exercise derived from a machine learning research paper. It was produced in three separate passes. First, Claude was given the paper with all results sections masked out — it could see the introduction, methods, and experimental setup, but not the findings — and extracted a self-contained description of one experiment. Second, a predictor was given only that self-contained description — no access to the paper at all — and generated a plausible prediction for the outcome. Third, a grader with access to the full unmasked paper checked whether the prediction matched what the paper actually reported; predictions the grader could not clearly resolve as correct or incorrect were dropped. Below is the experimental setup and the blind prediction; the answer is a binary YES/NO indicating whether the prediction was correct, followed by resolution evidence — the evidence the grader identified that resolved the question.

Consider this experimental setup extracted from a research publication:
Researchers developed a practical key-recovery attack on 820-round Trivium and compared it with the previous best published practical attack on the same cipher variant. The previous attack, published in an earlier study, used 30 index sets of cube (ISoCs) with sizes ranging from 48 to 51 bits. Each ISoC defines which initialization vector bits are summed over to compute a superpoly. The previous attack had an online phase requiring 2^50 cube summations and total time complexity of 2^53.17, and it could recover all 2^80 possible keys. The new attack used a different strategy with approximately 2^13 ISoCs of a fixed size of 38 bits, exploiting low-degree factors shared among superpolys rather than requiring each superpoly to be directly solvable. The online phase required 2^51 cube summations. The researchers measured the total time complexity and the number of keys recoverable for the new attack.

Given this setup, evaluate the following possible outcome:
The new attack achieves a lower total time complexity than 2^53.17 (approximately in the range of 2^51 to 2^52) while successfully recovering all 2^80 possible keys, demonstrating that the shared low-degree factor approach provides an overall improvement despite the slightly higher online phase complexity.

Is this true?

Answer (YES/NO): NO